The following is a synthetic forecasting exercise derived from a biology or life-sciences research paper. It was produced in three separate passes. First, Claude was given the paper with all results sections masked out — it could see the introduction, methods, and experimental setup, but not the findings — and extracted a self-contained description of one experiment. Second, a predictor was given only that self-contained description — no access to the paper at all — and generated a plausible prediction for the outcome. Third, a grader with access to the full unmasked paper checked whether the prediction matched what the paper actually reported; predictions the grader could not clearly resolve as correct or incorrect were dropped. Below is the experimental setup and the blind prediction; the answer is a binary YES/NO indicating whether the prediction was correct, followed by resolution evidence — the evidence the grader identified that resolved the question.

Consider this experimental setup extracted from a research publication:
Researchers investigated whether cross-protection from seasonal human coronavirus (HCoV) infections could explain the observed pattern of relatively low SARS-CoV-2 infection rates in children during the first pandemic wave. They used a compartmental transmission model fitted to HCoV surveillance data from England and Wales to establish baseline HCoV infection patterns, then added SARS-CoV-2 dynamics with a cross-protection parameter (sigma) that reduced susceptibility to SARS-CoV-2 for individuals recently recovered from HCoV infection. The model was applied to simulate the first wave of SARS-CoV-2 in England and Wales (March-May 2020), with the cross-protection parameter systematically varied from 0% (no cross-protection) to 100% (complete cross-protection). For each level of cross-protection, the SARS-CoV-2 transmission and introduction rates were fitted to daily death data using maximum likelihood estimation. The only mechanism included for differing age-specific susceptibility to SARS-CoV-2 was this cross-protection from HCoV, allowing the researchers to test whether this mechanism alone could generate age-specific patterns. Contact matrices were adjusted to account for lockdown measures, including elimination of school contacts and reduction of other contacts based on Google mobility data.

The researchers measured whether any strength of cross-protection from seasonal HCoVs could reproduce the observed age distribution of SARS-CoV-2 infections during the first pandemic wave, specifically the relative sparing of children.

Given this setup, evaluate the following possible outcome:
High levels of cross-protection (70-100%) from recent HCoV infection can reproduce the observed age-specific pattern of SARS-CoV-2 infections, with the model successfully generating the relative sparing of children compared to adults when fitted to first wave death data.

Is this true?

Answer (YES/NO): NO